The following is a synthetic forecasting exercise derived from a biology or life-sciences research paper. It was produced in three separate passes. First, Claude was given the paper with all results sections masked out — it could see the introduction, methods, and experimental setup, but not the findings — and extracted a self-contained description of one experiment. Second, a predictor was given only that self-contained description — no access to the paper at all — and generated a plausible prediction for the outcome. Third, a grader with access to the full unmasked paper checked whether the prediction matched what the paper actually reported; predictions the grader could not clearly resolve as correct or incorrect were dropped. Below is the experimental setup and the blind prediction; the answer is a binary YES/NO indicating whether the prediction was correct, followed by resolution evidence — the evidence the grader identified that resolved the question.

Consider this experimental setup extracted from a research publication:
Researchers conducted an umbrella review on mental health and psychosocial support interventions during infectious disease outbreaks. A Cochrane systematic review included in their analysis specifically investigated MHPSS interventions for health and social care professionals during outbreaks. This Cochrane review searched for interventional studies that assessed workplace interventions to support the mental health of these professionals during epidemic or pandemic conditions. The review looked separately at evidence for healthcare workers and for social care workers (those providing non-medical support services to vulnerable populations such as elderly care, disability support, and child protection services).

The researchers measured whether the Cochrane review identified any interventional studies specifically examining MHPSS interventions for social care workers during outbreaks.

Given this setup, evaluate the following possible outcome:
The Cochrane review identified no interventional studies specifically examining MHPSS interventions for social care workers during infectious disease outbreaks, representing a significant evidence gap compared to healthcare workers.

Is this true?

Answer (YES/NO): YES